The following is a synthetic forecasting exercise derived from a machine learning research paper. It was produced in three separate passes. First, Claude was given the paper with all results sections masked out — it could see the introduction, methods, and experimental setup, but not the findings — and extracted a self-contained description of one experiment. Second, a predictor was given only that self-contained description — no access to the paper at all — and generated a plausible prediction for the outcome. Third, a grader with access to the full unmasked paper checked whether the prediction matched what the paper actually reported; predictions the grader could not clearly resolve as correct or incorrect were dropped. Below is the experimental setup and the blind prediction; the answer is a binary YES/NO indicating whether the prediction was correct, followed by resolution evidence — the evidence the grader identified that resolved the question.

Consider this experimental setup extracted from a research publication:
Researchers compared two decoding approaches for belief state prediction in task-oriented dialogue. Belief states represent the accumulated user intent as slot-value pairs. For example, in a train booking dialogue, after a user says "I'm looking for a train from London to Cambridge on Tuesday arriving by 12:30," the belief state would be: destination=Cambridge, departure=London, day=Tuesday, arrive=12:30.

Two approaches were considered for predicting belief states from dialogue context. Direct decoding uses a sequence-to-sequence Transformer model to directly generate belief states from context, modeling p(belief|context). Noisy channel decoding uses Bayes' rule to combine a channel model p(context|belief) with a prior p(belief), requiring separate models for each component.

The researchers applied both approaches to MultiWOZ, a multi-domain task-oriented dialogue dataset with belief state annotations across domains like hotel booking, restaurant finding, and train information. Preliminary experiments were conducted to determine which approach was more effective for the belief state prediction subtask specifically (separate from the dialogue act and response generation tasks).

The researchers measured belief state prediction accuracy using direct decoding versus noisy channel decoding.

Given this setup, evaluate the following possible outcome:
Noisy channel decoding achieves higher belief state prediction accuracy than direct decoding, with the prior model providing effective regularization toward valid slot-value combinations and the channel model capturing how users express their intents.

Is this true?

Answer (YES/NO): NO